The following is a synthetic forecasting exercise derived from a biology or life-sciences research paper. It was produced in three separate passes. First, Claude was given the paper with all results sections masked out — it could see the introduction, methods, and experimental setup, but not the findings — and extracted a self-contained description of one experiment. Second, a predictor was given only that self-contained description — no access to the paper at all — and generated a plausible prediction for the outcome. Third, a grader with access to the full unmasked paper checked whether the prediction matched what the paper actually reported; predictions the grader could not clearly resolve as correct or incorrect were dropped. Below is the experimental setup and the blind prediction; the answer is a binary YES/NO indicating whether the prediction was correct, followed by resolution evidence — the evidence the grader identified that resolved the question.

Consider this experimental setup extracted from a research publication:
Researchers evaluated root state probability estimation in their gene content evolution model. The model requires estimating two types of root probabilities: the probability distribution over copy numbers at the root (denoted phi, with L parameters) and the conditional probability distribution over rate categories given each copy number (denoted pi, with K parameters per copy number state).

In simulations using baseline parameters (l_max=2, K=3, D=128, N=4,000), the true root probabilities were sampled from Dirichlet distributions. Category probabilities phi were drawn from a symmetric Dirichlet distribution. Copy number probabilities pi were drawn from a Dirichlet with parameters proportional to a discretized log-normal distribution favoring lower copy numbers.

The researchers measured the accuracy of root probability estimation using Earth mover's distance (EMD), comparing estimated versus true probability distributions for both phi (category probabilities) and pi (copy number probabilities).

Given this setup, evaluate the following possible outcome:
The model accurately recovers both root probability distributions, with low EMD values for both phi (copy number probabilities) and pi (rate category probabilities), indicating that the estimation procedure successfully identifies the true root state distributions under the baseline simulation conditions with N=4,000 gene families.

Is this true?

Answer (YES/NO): YES